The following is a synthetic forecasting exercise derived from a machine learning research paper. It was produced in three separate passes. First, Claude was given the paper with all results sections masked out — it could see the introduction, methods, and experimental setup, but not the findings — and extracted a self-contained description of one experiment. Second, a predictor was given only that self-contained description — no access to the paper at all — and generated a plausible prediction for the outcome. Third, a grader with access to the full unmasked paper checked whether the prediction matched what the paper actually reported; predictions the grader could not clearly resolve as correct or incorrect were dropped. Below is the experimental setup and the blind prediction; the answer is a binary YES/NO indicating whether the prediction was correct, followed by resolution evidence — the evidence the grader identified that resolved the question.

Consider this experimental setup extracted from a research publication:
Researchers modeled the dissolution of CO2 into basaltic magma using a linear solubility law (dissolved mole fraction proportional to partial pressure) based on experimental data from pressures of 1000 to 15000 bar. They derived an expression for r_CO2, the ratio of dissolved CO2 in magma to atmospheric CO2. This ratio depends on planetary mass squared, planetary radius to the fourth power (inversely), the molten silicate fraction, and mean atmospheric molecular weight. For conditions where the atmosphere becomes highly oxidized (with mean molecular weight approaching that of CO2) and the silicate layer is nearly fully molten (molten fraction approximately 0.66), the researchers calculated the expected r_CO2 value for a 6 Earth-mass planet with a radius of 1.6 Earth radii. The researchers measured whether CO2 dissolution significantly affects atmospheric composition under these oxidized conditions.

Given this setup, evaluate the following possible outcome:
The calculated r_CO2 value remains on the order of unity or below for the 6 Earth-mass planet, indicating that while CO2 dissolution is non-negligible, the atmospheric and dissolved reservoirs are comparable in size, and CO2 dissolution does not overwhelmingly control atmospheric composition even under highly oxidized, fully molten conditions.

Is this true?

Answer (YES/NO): YES